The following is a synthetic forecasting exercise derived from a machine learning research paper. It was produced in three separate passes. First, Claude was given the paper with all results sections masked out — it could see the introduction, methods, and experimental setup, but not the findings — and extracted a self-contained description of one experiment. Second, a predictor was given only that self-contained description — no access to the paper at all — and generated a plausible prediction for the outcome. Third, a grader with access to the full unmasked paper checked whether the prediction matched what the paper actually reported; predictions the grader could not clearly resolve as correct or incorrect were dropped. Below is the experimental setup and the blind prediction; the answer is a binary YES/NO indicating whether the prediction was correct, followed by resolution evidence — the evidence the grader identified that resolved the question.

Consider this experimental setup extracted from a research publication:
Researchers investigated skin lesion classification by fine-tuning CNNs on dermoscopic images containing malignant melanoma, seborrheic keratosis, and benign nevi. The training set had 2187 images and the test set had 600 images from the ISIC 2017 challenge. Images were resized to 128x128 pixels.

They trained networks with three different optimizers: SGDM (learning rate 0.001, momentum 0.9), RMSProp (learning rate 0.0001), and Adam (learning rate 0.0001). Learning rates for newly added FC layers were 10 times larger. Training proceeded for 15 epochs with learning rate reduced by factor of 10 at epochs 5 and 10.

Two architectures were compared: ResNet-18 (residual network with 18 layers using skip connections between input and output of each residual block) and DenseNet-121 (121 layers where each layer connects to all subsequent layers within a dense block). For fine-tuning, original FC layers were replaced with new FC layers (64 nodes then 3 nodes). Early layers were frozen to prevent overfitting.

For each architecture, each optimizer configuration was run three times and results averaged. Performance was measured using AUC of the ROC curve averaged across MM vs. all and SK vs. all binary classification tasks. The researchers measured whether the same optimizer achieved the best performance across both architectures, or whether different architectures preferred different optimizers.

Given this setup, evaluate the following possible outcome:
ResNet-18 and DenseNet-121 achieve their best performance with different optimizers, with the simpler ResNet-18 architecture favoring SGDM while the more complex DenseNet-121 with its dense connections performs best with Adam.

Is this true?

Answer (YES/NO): YES